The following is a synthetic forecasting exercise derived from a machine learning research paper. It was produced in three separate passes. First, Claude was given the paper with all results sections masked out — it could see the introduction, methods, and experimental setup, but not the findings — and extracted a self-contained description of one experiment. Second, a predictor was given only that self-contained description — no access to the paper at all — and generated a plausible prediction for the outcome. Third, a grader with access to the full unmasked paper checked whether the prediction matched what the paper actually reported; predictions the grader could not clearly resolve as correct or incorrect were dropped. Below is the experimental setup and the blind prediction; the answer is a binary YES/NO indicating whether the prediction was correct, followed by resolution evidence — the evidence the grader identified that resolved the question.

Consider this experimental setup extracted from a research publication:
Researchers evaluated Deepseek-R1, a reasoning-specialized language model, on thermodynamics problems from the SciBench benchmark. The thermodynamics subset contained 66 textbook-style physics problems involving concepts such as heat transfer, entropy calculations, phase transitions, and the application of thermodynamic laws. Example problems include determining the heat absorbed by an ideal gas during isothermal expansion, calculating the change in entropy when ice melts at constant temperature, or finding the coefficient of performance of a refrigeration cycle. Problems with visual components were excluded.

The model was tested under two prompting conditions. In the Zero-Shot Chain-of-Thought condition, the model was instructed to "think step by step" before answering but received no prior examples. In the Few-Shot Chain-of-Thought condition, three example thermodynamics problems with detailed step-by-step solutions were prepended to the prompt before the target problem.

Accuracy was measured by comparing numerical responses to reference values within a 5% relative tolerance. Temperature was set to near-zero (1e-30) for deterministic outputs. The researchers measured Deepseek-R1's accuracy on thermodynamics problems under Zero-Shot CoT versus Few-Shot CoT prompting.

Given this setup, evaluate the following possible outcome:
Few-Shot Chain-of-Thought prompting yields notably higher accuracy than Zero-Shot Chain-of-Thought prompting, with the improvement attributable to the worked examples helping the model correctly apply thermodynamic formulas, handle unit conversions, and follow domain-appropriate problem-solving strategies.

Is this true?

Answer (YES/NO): NO